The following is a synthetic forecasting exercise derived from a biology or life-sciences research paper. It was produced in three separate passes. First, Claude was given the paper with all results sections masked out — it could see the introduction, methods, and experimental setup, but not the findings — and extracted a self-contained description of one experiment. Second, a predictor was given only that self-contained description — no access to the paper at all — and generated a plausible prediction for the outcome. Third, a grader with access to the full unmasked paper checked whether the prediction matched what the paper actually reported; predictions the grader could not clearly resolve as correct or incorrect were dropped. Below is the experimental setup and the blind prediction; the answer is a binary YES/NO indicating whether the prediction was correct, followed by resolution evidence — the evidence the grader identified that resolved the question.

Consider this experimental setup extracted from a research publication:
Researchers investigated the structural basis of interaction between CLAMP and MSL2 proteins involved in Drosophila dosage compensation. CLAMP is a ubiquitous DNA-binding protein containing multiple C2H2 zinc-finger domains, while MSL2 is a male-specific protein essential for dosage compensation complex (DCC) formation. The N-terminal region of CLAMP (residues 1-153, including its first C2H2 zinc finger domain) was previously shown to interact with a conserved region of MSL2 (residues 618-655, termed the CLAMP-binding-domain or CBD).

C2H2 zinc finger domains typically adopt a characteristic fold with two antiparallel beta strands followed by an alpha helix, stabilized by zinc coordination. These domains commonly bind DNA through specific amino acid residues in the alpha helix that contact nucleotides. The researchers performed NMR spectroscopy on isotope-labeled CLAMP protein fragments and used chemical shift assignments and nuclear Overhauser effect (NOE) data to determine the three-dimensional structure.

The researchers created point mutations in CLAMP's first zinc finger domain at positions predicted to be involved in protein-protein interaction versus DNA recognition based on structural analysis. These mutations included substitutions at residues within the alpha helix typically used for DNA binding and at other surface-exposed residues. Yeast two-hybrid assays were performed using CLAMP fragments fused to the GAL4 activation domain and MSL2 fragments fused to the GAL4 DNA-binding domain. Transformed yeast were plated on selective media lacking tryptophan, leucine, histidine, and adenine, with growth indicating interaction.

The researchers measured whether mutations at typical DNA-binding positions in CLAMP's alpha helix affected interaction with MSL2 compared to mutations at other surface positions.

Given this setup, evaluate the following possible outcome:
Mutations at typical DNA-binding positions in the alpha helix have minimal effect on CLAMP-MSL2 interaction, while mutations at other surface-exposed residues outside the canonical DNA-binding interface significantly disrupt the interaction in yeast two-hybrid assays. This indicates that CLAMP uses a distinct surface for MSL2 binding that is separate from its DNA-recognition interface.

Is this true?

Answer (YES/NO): NO